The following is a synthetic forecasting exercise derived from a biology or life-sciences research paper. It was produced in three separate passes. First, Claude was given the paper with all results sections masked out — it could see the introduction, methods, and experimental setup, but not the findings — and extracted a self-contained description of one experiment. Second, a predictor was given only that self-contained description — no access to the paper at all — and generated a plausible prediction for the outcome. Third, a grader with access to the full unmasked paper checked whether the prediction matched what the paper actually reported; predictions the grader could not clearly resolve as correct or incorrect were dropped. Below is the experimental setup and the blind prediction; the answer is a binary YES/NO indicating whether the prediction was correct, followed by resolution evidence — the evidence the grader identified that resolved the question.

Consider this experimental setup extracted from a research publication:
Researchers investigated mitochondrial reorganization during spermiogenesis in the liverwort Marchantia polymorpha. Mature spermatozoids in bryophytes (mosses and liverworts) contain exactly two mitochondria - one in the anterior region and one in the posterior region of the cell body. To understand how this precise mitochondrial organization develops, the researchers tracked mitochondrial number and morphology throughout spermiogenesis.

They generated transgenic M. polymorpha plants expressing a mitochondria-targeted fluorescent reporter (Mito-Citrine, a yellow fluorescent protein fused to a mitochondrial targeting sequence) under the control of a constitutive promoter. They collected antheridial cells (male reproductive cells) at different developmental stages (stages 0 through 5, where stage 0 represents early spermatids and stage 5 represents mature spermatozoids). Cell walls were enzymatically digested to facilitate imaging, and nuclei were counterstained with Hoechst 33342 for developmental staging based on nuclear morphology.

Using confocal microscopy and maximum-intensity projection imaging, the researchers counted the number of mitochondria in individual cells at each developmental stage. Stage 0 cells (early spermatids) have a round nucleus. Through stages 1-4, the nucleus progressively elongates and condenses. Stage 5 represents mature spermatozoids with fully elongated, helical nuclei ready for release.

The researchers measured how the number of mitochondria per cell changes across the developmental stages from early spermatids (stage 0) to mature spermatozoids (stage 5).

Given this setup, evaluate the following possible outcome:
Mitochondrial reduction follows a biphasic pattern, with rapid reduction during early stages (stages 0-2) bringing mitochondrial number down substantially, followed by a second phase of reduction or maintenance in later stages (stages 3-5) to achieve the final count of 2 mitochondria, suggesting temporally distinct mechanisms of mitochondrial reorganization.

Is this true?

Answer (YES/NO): NO